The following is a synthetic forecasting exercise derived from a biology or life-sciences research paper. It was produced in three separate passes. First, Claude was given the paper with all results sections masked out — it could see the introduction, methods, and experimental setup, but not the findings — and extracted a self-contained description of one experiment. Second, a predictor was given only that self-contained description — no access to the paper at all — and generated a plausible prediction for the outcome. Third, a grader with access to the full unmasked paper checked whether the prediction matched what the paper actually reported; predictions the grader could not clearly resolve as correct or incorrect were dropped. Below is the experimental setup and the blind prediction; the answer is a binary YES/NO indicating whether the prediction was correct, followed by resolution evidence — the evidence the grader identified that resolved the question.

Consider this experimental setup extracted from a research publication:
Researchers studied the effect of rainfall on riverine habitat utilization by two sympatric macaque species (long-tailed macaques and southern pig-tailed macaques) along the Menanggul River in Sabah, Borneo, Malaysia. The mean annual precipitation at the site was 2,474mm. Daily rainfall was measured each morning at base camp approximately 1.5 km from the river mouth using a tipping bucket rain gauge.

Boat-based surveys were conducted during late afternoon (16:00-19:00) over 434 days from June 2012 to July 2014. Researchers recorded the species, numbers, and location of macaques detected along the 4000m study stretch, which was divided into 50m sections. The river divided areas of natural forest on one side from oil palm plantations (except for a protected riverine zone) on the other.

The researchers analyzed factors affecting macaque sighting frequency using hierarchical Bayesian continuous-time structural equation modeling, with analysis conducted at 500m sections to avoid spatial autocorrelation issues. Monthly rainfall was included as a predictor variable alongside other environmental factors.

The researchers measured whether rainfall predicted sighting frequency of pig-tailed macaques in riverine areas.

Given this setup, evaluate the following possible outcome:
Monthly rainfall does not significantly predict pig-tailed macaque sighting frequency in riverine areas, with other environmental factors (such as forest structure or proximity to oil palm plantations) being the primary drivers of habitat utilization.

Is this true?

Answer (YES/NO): NO